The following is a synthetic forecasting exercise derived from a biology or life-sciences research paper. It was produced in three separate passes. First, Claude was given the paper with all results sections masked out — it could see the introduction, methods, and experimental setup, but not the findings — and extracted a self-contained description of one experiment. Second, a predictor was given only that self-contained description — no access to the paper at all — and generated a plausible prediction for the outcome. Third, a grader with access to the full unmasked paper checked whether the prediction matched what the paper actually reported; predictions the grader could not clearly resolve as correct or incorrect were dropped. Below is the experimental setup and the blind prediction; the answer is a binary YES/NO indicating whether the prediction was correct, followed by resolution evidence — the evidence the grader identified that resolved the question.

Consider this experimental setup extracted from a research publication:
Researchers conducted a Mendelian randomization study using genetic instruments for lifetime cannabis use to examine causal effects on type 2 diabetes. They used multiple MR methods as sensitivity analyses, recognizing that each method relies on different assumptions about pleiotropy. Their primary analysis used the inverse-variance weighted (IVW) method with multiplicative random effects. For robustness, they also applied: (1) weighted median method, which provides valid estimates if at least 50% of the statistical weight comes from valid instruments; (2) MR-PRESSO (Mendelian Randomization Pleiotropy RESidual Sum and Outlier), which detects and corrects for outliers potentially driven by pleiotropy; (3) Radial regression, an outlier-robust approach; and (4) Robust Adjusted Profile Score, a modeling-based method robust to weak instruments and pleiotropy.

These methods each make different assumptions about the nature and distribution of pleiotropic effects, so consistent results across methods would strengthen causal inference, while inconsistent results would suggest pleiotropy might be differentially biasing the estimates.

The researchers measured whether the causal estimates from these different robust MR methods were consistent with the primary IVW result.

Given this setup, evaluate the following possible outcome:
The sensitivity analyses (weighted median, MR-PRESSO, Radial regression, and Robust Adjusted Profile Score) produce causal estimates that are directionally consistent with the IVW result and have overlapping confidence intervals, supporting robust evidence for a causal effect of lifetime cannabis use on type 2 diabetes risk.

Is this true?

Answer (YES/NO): NO